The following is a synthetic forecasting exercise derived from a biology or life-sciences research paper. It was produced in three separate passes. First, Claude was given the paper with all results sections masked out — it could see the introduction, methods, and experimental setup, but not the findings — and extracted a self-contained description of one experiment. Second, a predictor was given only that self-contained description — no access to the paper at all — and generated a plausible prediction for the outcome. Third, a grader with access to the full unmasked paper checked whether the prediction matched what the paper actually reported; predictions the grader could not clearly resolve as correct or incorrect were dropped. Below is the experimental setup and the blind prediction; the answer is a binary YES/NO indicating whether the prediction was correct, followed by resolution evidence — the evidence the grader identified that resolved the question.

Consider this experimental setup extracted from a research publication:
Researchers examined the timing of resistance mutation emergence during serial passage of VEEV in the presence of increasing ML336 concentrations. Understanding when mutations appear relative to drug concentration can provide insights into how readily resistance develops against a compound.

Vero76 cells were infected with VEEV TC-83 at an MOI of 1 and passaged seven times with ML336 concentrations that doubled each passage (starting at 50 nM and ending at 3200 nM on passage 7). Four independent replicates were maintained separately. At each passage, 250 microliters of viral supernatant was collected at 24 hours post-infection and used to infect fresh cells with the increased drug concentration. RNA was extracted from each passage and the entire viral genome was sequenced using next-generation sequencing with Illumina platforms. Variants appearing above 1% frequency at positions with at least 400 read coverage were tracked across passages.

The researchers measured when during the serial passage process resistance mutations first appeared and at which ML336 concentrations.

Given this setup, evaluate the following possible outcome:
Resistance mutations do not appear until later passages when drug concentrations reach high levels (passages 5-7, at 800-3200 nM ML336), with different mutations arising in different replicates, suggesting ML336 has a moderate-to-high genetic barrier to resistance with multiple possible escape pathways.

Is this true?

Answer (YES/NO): NO